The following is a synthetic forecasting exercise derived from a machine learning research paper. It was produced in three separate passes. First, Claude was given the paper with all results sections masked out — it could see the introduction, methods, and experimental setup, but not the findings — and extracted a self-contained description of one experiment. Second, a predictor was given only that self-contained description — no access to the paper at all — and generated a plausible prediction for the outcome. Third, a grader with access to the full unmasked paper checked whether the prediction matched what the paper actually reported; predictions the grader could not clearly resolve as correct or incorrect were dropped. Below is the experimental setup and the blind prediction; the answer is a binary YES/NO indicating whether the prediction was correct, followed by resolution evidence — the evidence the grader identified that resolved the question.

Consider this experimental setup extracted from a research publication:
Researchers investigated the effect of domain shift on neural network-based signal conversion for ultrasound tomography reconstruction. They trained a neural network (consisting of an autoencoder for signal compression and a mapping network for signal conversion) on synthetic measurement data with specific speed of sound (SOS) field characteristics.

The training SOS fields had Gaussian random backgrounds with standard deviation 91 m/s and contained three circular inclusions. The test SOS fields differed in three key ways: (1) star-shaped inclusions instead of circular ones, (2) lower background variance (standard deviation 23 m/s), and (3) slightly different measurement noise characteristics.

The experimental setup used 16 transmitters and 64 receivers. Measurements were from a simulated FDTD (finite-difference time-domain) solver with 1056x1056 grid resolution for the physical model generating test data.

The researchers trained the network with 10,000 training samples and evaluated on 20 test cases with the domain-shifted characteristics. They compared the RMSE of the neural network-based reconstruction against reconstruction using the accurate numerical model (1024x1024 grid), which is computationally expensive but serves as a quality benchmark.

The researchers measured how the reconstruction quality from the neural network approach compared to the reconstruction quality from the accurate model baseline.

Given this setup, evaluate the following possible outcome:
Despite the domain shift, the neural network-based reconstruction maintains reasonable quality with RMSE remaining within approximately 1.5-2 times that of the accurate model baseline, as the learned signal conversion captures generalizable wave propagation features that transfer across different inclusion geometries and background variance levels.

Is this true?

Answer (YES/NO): YES